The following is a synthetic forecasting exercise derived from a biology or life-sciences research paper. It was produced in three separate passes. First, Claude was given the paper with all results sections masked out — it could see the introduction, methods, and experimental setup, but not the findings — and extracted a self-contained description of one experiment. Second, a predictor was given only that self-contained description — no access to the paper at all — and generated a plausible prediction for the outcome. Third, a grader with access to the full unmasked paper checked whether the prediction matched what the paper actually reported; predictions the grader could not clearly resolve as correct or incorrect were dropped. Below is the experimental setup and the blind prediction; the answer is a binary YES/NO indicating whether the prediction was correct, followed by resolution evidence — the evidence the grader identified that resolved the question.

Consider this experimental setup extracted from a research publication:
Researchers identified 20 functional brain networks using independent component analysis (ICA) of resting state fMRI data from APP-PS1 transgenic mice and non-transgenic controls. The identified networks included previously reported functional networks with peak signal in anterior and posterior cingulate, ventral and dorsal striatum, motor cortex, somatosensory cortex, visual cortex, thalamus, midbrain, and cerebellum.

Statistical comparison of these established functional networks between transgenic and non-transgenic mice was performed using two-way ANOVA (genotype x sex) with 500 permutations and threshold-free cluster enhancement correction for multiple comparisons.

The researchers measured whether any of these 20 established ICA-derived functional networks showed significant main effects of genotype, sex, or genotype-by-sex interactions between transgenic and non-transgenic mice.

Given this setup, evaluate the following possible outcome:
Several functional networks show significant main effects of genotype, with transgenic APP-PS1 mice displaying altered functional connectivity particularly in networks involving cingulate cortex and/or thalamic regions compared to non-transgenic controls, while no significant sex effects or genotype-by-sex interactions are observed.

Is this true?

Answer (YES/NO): NO